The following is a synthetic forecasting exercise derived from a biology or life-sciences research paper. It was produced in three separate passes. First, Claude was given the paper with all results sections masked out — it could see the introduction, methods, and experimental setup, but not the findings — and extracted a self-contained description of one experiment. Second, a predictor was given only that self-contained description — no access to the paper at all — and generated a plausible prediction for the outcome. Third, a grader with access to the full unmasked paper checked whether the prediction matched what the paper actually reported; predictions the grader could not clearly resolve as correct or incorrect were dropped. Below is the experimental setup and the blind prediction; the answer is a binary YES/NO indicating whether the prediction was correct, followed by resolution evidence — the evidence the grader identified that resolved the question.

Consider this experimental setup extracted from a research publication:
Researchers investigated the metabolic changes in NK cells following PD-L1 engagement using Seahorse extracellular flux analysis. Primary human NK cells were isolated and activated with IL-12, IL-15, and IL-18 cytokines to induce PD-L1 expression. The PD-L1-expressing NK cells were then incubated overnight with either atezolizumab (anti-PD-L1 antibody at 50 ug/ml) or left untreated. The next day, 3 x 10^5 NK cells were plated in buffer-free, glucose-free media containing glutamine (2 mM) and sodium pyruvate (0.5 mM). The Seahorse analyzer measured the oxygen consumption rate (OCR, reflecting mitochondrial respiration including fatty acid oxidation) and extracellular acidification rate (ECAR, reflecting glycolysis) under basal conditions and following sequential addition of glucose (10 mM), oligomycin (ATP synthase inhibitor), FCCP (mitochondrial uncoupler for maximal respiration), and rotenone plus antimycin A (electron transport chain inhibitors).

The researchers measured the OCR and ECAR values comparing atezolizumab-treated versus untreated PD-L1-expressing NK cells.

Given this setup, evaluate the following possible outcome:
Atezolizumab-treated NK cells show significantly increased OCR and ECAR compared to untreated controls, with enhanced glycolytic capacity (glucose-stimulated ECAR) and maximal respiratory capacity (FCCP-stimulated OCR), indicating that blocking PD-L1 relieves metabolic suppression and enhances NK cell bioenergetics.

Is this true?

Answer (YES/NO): NO